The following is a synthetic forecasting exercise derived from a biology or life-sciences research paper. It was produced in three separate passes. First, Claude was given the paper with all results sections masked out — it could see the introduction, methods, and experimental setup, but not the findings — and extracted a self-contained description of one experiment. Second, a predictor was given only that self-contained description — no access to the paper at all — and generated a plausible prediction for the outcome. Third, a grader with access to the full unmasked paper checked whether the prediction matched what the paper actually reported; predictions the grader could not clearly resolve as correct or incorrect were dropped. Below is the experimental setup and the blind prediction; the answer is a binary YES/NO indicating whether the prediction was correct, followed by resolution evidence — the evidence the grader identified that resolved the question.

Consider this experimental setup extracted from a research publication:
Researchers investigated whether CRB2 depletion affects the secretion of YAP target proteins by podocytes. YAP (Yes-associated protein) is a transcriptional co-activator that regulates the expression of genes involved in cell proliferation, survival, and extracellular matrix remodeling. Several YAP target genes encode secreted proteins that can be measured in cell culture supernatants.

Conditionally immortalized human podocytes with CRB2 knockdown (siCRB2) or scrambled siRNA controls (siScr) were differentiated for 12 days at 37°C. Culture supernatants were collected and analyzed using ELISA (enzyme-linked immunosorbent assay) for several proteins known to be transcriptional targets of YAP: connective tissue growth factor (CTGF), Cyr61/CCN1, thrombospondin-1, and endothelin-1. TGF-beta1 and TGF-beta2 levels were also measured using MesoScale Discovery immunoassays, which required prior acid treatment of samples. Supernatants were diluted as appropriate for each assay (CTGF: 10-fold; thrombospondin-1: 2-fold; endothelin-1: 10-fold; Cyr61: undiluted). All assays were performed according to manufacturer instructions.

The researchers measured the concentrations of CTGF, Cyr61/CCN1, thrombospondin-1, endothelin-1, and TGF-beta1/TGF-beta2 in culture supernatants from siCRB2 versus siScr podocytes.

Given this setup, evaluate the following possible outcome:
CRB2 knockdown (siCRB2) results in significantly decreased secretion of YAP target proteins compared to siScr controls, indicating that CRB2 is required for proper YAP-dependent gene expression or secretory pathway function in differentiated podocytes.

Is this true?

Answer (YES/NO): NO